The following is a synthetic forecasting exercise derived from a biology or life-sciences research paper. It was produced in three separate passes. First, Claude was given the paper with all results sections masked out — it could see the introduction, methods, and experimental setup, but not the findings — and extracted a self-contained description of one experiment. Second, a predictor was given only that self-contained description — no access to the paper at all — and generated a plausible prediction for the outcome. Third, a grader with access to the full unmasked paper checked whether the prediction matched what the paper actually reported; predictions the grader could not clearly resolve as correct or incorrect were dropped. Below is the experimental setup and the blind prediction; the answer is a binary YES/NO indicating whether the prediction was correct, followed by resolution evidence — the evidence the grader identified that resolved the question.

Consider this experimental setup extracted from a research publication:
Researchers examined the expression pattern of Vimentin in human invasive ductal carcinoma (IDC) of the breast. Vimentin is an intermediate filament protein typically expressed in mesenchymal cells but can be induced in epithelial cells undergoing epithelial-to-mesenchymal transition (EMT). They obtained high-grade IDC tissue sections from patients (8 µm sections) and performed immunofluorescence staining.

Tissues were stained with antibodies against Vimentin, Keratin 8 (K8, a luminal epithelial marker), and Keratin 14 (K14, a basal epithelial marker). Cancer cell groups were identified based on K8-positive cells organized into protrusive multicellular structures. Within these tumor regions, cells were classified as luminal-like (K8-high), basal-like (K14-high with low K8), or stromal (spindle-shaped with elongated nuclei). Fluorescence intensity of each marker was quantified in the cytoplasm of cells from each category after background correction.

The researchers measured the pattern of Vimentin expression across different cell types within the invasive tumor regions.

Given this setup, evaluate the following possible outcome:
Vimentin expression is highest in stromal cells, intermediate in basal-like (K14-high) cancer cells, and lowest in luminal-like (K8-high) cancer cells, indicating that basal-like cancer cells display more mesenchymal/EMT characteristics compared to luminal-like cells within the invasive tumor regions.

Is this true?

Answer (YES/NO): YES